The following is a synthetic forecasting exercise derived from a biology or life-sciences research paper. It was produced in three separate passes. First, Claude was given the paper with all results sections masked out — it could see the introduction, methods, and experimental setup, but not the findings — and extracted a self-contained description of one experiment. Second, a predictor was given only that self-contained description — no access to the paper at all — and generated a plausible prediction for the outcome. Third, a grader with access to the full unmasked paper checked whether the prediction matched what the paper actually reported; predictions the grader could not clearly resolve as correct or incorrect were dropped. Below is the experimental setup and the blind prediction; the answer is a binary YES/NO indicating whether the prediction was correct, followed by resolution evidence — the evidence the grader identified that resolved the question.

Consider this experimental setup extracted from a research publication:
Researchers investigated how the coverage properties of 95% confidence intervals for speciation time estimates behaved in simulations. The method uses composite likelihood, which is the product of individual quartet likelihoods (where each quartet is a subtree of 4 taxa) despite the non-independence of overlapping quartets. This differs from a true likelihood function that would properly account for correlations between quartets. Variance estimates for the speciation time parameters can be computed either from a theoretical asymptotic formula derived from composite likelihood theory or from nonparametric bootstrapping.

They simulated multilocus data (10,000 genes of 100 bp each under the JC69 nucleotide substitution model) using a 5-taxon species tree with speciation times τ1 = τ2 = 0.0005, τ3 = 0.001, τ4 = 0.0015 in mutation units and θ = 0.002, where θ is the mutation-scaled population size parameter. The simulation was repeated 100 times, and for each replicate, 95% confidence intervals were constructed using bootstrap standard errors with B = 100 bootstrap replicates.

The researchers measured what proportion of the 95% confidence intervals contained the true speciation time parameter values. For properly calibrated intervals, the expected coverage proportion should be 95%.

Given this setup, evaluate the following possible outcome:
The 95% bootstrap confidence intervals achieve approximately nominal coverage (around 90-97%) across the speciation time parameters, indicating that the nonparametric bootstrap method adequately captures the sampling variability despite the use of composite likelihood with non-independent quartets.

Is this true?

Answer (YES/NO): YES